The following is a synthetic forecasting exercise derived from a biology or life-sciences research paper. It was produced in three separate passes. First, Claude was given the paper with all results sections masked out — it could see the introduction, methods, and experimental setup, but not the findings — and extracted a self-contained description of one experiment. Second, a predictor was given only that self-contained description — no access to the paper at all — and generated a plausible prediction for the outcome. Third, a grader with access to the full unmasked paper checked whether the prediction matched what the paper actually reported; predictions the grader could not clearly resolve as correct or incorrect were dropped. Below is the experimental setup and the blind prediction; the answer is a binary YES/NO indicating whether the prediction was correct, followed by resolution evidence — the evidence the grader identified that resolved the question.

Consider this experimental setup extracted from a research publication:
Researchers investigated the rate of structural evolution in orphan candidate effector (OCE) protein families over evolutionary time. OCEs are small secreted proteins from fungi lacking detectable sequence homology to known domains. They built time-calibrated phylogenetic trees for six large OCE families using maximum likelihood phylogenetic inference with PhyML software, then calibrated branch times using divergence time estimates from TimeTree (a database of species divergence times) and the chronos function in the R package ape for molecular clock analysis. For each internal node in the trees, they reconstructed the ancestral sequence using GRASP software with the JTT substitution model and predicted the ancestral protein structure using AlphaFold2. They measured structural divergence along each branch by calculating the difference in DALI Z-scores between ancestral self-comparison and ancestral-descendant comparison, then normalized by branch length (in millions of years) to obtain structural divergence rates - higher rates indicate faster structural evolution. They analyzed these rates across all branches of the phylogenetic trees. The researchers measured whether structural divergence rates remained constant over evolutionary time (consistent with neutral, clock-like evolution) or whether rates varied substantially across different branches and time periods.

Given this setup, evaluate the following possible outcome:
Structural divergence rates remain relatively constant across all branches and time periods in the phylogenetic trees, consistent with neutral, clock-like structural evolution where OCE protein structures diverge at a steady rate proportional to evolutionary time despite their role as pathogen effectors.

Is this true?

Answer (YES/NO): NO